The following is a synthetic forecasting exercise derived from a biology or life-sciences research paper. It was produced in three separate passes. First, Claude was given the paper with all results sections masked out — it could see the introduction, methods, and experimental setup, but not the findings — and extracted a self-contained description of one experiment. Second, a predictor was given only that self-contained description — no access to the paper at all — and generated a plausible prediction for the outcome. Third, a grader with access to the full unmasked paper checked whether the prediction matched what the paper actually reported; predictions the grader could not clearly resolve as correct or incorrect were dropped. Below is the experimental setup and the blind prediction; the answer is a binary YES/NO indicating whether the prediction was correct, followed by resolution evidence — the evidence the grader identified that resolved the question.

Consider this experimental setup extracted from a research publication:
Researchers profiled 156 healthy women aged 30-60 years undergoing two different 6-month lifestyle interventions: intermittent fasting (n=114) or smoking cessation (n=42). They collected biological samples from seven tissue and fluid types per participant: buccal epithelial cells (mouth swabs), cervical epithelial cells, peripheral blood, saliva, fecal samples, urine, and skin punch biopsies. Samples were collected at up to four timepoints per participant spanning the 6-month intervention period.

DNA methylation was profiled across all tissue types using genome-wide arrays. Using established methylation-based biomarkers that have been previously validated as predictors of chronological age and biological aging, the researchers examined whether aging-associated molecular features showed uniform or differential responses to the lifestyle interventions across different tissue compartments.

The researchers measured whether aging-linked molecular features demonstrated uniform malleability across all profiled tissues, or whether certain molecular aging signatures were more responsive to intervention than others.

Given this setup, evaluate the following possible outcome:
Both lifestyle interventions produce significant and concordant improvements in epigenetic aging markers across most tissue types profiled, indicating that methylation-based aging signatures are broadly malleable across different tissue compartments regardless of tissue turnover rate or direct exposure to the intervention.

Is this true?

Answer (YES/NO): NO